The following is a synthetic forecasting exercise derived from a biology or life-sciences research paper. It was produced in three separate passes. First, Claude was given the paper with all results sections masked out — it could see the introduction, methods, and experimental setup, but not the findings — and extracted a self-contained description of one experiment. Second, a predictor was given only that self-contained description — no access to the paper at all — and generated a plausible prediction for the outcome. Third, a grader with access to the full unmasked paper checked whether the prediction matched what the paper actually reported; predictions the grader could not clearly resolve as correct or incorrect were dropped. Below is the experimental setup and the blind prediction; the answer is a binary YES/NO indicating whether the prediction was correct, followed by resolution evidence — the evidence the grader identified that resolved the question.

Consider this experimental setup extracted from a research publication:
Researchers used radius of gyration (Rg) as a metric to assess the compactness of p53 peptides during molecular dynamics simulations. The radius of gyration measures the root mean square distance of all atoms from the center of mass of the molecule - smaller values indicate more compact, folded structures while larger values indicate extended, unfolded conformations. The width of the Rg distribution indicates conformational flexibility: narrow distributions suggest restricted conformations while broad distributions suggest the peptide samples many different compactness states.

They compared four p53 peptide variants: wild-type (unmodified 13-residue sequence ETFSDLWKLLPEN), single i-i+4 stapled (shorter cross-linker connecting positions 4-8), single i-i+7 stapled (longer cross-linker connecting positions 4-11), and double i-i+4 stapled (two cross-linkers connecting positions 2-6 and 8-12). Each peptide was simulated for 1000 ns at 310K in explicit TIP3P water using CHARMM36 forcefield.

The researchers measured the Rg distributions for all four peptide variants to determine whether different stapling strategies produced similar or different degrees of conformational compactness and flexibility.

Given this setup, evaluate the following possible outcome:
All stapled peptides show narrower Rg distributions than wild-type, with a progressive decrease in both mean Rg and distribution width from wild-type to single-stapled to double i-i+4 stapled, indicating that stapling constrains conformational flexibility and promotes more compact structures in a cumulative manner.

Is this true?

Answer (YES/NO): NO